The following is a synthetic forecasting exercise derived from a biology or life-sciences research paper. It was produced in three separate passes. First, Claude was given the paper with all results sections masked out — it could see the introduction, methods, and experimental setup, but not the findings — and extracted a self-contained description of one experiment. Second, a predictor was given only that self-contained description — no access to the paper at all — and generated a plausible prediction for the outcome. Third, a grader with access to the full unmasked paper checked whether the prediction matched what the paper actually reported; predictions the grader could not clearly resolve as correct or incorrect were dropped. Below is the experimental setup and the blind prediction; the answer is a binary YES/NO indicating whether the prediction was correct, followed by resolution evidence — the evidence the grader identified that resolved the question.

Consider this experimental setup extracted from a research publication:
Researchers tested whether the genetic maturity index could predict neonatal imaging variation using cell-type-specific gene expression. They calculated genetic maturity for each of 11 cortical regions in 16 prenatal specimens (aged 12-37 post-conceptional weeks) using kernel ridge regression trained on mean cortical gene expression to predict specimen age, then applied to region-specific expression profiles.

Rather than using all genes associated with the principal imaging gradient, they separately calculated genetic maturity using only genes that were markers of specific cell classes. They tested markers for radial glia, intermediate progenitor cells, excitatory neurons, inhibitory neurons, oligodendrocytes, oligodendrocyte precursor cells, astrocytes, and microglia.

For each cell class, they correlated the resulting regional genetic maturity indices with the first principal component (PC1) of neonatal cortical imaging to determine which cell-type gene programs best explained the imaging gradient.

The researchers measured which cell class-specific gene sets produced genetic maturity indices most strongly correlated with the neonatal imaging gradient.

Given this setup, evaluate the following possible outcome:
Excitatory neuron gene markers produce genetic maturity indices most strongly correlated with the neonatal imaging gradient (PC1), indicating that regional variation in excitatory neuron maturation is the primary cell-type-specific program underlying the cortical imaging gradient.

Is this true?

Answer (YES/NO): NO